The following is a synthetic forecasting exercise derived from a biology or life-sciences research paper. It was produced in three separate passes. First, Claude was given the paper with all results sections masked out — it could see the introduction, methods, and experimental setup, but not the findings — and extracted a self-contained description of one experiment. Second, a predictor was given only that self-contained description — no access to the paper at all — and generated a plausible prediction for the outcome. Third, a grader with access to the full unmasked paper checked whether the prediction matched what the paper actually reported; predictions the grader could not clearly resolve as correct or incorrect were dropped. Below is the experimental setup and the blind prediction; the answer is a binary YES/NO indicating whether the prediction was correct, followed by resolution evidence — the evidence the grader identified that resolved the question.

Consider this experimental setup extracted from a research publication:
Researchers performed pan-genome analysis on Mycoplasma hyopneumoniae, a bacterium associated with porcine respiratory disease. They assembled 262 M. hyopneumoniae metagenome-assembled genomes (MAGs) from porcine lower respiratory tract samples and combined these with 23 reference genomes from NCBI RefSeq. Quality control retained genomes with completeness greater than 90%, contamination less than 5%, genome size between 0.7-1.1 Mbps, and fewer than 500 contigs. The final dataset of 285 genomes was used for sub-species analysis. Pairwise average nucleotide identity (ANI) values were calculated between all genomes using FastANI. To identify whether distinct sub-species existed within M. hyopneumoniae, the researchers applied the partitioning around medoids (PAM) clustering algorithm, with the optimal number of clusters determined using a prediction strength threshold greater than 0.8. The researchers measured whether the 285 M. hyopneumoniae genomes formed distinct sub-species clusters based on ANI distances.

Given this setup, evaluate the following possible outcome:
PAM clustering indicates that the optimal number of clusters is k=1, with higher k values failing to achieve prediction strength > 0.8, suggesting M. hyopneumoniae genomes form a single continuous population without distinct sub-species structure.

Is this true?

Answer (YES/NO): NO